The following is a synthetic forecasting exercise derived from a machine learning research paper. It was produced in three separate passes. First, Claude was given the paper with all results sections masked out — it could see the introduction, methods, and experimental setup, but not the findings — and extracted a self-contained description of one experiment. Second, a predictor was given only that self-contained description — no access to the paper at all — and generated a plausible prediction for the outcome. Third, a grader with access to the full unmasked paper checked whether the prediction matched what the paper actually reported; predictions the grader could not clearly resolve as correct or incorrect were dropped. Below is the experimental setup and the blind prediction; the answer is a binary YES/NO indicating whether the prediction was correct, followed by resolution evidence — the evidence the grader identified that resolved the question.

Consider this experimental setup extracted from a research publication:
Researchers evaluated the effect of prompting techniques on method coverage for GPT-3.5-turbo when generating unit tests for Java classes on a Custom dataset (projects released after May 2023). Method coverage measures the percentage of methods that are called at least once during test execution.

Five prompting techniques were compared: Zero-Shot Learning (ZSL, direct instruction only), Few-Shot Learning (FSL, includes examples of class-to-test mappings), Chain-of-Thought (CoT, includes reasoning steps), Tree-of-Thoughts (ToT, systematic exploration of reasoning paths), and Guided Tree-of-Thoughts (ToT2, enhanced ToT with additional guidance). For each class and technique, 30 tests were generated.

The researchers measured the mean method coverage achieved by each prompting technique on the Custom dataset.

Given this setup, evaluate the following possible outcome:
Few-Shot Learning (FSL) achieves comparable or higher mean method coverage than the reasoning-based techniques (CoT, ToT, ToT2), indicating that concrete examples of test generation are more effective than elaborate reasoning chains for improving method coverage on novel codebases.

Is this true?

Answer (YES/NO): NO